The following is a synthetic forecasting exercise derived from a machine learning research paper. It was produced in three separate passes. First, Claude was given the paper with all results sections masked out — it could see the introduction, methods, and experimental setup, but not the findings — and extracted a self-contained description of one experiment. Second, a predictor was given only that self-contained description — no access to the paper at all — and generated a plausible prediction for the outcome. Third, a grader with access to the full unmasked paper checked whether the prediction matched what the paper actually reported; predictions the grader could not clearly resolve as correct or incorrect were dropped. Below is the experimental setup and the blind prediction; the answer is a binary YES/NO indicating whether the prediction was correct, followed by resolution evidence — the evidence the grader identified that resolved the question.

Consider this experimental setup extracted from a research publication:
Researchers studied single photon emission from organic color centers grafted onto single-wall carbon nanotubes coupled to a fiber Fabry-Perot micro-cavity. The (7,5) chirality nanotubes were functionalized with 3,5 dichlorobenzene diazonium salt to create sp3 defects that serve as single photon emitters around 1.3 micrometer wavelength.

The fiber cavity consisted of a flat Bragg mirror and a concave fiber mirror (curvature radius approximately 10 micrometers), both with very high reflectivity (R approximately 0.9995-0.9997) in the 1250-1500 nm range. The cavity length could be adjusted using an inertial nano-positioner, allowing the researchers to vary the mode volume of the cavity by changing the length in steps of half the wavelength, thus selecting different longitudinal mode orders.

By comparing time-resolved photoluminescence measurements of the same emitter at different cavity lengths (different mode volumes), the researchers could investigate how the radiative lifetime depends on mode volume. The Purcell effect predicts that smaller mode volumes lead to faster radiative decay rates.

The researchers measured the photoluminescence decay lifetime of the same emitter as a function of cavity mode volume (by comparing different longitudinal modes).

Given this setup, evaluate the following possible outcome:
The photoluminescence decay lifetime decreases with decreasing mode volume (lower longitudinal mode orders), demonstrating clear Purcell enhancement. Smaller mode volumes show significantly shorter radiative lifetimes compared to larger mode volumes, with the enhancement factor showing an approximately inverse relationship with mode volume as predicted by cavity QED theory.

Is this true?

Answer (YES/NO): YES